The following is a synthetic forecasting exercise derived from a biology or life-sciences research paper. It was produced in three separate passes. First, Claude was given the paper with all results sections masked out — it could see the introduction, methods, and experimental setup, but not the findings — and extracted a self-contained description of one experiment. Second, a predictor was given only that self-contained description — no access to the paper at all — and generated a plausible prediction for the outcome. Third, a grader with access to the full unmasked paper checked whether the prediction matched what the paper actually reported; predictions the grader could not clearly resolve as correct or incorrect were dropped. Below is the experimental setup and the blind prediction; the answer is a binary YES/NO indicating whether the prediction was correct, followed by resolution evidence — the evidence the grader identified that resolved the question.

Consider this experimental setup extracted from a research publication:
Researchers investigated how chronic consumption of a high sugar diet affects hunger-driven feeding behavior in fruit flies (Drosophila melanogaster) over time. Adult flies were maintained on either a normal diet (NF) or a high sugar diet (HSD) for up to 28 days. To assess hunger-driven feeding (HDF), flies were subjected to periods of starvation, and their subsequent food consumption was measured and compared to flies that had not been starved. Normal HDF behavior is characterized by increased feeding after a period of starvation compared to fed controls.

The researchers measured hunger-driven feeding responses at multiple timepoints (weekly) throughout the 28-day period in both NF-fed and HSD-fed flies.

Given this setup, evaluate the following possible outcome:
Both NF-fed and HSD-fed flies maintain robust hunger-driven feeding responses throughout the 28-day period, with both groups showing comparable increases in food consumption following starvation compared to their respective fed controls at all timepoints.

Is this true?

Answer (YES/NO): NO